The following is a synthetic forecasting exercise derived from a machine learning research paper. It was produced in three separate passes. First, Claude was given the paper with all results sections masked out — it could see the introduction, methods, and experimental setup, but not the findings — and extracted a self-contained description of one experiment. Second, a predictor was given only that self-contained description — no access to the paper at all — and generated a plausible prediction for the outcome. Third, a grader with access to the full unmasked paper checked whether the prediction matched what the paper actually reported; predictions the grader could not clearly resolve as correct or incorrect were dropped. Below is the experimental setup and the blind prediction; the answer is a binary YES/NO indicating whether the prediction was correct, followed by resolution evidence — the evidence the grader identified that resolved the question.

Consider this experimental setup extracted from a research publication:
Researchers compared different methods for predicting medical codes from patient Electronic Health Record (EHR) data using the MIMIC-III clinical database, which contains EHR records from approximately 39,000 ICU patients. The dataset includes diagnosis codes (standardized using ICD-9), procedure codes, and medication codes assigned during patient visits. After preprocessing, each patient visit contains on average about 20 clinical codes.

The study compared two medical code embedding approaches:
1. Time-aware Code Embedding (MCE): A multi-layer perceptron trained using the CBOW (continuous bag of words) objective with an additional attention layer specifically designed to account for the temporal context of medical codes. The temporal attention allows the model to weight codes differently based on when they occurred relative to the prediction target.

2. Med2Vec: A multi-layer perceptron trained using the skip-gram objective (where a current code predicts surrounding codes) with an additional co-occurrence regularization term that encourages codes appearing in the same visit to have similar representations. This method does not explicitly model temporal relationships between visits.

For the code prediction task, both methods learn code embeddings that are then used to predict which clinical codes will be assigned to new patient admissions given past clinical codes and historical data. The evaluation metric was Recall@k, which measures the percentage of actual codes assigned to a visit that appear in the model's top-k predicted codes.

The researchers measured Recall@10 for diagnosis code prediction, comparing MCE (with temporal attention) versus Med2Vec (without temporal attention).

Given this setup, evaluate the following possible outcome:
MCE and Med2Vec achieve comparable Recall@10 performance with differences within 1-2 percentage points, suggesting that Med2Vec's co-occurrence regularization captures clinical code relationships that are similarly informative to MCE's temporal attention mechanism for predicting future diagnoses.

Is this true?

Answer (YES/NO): NO